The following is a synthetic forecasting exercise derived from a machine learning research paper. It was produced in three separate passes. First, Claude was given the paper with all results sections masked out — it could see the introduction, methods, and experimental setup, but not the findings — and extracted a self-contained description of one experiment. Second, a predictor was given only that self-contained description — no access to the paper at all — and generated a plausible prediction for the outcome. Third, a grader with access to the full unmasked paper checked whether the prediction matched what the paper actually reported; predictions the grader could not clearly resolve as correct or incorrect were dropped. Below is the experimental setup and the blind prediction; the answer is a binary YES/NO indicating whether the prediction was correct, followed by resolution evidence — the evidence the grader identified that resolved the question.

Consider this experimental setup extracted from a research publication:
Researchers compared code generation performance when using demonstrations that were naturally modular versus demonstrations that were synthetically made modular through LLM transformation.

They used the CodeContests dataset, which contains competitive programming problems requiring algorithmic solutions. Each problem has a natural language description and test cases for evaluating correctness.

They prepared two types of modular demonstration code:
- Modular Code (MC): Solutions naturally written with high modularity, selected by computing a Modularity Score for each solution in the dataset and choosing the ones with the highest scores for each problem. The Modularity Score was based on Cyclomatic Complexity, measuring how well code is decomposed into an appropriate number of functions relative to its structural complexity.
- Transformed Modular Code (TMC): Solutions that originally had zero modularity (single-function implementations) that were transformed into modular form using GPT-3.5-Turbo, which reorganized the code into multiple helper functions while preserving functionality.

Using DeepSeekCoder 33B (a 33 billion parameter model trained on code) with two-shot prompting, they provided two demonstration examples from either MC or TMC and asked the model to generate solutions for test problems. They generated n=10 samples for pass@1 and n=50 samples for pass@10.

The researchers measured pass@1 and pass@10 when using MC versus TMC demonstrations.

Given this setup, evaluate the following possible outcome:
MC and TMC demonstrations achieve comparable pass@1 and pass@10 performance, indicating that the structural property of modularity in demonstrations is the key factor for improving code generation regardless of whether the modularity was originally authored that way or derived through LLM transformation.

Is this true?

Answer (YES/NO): NO